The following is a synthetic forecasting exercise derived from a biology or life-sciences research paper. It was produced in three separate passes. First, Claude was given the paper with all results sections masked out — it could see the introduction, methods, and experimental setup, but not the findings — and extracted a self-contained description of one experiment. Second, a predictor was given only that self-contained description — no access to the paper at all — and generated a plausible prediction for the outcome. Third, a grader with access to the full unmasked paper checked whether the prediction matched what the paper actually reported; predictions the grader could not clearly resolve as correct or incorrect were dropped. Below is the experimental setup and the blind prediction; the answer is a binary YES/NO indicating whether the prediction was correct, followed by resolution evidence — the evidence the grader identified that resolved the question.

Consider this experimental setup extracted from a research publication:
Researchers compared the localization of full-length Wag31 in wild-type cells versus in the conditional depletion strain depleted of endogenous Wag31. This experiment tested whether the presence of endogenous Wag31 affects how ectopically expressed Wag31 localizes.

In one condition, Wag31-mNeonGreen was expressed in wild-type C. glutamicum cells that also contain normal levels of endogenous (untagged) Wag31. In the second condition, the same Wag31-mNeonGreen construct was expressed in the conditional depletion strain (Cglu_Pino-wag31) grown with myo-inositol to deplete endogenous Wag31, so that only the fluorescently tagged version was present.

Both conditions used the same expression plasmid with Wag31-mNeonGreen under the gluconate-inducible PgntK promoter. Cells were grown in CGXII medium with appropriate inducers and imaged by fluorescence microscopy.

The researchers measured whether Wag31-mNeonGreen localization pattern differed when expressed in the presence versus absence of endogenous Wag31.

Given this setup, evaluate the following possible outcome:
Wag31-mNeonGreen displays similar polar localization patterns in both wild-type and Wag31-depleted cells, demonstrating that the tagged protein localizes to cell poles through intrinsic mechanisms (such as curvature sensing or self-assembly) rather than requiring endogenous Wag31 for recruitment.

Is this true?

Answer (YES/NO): YES